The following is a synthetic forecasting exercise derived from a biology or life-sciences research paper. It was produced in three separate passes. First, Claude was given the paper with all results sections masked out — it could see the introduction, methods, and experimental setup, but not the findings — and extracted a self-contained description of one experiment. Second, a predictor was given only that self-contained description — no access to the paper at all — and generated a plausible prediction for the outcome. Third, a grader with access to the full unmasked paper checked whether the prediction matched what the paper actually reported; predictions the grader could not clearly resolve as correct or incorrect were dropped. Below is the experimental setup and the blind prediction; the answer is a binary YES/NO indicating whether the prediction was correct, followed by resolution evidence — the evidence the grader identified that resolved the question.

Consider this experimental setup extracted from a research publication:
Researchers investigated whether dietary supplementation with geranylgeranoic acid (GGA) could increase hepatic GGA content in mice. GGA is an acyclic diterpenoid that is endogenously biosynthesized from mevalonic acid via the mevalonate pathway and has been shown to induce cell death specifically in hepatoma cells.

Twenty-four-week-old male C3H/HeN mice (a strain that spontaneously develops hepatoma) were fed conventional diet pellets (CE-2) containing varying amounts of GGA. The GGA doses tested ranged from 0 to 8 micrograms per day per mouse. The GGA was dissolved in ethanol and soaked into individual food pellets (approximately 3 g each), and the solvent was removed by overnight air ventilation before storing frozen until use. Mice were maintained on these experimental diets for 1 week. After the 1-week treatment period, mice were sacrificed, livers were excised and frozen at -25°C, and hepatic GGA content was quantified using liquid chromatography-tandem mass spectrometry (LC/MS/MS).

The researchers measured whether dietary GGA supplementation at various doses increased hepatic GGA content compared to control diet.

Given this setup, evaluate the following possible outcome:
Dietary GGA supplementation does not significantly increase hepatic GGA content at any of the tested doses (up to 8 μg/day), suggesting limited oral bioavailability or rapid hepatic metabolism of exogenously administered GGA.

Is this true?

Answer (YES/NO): NO